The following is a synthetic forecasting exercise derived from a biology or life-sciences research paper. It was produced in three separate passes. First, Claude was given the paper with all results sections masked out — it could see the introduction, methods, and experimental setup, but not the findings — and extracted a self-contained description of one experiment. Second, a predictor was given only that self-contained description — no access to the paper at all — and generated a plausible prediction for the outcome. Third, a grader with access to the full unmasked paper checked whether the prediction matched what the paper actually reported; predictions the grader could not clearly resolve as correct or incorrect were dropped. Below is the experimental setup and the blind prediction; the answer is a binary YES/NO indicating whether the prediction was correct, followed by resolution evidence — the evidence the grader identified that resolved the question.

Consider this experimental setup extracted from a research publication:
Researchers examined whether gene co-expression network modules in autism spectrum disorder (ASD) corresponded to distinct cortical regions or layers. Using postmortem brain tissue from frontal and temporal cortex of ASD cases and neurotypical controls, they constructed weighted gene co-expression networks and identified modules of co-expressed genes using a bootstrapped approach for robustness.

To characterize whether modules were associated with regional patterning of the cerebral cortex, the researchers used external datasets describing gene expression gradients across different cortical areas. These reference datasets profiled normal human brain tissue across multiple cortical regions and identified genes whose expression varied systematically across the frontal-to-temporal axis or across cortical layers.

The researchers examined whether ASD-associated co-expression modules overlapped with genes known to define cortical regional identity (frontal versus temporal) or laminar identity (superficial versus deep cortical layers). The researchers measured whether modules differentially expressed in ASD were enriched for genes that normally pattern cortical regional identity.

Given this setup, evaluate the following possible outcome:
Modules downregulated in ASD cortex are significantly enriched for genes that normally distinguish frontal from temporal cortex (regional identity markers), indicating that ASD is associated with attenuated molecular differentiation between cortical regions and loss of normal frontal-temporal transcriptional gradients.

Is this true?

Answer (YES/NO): YES